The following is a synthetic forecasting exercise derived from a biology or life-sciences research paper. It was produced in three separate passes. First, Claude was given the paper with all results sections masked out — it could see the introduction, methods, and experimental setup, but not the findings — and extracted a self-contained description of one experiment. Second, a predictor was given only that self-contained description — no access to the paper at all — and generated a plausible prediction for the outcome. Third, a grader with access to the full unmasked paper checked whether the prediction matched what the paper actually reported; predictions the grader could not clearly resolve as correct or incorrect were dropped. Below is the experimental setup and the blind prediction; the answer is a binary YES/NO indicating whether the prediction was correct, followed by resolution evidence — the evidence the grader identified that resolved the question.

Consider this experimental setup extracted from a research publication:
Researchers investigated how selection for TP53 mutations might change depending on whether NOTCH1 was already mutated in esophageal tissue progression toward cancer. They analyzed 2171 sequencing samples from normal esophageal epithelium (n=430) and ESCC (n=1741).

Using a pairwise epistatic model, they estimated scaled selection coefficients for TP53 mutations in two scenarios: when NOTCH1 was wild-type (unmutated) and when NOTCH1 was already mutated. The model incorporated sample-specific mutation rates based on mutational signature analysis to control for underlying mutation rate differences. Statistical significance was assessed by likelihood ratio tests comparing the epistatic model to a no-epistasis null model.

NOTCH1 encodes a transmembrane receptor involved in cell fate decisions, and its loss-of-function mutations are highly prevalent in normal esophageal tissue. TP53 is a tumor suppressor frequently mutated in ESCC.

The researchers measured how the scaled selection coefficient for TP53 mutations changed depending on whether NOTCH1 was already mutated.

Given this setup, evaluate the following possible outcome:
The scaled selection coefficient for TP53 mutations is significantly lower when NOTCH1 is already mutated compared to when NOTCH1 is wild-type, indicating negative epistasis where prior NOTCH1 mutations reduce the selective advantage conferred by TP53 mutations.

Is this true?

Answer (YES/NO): YES